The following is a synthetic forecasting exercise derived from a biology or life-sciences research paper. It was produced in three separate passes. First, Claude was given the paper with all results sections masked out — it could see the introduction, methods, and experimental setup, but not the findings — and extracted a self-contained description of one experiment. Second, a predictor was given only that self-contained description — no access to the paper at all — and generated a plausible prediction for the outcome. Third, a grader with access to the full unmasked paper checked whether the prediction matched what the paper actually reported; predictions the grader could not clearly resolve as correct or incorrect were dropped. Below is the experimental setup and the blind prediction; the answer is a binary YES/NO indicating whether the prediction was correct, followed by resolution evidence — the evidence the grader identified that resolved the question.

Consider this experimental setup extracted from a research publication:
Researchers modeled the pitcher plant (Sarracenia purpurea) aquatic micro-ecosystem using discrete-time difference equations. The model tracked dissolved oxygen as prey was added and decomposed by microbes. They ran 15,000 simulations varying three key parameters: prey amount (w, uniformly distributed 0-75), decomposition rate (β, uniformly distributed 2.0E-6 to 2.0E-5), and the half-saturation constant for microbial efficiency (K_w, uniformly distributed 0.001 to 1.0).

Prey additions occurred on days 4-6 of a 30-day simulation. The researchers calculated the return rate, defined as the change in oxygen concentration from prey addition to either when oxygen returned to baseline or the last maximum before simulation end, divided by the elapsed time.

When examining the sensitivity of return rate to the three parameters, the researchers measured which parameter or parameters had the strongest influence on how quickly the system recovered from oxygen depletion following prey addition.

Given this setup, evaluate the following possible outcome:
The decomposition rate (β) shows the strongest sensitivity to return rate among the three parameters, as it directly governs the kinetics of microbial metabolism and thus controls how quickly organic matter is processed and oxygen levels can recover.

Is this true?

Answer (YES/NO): NO